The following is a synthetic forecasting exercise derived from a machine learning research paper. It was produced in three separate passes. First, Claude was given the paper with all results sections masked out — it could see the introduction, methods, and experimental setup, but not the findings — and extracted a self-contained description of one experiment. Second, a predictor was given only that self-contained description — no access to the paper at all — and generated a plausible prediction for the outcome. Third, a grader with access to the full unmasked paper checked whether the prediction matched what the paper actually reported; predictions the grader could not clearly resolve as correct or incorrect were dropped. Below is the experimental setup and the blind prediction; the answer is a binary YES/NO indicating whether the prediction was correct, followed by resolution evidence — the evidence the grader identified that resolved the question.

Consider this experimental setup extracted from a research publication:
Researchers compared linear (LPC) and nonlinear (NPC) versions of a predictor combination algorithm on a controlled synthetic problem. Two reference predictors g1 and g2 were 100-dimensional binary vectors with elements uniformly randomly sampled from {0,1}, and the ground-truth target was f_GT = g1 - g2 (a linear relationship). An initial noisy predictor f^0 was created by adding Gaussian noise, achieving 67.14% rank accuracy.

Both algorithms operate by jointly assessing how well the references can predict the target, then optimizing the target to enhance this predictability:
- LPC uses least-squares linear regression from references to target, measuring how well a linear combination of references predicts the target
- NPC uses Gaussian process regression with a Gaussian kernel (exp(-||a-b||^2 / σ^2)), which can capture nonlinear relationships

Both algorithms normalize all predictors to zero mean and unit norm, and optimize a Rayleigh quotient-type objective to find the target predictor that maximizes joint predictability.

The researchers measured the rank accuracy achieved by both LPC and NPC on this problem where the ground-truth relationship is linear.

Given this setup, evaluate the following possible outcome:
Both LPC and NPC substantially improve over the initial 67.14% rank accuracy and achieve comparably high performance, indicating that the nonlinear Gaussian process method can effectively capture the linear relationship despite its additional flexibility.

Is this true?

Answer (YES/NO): YES